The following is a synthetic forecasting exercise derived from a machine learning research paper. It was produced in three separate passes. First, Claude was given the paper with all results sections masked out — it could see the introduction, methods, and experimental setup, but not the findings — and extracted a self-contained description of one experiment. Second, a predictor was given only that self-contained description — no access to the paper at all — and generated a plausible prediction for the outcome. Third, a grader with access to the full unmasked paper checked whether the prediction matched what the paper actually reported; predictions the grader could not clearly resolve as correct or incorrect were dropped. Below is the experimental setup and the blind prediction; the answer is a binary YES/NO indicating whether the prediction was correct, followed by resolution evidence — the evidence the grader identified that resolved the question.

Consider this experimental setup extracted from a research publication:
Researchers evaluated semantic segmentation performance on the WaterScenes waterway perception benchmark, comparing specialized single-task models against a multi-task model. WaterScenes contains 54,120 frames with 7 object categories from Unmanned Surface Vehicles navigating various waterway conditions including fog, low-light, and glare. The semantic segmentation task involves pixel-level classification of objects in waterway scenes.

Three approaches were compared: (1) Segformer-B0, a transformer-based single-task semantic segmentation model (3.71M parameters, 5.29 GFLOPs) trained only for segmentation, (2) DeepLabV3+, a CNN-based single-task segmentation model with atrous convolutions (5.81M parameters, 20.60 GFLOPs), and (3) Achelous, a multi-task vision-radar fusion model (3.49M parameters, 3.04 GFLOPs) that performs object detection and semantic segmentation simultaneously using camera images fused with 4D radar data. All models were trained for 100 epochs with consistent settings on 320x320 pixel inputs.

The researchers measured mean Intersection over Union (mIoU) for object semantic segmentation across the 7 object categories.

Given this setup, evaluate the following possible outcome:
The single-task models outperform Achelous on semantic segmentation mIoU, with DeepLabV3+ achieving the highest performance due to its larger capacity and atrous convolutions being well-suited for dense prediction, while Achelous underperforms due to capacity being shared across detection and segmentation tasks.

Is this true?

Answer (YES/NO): NO